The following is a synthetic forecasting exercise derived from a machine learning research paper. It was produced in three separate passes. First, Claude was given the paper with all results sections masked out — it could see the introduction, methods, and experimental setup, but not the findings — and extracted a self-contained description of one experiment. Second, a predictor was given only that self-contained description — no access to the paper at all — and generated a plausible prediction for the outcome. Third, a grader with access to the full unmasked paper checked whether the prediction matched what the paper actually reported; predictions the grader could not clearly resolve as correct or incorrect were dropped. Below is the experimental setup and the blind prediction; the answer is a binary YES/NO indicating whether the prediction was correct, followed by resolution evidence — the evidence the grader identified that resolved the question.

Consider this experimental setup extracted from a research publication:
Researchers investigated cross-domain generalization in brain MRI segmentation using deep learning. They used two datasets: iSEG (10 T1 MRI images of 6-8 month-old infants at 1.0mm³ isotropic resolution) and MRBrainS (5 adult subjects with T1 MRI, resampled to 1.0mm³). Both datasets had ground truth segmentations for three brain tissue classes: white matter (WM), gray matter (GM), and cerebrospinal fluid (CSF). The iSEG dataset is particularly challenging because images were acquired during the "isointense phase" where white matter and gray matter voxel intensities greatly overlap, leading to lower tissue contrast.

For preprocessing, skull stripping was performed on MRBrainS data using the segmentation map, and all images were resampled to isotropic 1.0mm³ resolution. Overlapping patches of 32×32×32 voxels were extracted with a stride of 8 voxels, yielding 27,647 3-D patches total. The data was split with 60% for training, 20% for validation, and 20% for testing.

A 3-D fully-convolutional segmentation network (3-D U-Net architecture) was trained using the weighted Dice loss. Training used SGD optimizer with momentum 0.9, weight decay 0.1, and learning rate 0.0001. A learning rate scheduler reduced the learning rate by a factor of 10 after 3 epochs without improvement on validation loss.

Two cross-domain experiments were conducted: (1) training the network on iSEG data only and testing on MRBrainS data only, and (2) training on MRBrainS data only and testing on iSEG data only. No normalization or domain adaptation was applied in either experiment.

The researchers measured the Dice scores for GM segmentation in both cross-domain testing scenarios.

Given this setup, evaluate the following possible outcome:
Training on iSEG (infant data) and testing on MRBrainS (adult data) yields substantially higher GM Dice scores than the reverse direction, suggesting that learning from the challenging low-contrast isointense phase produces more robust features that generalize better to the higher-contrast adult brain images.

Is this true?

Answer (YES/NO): YES